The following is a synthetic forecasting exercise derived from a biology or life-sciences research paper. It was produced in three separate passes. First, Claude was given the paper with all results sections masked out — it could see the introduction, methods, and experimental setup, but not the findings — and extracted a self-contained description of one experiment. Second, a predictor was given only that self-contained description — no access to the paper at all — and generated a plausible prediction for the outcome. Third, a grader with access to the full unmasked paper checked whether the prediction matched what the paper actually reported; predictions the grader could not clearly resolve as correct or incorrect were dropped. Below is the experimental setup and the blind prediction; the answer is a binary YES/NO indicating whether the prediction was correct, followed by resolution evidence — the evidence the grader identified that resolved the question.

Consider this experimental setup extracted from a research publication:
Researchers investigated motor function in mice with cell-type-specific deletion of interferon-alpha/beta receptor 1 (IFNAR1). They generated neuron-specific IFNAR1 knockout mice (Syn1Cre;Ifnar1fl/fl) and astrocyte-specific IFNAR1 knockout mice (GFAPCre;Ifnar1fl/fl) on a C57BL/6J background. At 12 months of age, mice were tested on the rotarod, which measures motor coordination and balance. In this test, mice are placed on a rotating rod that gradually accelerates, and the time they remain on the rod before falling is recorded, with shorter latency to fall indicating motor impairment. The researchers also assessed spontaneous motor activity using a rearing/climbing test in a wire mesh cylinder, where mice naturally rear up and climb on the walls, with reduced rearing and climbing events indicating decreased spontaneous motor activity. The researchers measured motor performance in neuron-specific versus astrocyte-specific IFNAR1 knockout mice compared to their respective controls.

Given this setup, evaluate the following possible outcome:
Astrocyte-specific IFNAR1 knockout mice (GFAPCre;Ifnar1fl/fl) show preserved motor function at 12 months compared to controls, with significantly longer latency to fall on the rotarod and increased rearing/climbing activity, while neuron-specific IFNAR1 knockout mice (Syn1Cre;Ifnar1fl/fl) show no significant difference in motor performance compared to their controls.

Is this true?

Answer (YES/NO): NO